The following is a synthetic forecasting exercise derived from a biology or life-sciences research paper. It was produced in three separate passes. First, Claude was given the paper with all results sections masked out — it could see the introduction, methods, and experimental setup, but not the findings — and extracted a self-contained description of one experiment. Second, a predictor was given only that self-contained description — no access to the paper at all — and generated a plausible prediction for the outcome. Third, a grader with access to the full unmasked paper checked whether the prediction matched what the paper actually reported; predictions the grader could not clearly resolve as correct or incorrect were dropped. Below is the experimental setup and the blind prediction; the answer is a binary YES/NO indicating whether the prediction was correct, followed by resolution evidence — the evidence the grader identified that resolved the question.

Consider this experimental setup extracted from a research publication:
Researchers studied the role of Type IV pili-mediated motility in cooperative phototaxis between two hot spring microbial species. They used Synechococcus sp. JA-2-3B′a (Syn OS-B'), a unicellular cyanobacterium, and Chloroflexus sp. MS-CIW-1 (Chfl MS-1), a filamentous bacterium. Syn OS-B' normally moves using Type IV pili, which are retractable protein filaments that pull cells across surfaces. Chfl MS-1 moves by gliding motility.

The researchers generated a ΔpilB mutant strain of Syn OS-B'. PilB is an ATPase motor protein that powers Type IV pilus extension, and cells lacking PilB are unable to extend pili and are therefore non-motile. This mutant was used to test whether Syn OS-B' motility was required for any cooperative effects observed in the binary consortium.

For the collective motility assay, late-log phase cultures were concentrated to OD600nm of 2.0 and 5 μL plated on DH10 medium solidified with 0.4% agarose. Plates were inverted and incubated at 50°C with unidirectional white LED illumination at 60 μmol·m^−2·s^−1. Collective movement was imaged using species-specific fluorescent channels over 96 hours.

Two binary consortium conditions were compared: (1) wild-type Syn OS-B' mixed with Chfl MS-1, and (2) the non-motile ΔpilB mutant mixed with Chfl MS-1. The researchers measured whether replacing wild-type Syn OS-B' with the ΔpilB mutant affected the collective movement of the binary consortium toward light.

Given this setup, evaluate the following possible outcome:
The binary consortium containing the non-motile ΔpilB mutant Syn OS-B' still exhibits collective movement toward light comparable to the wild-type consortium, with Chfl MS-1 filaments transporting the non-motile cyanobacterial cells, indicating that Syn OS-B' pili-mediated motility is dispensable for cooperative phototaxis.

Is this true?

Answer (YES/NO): NO